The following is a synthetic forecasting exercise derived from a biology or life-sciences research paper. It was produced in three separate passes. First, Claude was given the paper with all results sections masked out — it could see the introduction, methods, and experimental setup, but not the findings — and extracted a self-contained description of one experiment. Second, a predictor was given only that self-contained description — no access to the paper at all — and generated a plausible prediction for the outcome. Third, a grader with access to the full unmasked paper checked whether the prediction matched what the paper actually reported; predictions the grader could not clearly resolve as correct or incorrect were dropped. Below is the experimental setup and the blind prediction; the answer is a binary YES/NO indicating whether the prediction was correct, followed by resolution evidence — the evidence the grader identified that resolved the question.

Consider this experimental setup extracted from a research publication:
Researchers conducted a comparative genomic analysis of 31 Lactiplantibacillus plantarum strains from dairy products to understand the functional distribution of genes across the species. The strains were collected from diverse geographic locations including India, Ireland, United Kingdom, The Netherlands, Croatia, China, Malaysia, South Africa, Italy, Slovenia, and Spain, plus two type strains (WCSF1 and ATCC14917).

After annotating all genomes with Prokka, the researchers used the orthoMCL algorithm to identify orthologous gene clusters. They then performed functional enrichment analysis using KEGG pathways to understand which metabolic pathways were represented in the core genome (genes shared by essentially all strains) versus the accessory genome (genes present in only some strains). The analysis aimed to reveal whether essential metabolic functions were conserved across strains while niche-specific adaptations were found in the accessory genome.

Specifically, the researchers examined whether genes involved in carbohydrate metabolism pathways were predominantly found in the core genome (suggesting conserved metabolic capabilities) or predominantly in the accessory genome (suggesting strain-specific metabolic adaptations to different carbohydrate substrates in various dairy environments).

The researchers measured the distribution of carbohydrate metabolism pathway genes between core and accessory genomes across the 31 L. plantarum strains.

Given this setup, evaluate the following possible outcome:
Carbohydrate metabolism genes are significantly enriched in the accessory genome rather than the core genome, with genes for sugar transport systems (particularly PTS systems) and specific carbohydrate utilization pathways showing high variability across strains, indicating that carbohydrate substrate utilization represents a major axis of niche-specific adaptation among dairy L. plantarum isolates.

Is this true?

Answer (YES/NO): NO